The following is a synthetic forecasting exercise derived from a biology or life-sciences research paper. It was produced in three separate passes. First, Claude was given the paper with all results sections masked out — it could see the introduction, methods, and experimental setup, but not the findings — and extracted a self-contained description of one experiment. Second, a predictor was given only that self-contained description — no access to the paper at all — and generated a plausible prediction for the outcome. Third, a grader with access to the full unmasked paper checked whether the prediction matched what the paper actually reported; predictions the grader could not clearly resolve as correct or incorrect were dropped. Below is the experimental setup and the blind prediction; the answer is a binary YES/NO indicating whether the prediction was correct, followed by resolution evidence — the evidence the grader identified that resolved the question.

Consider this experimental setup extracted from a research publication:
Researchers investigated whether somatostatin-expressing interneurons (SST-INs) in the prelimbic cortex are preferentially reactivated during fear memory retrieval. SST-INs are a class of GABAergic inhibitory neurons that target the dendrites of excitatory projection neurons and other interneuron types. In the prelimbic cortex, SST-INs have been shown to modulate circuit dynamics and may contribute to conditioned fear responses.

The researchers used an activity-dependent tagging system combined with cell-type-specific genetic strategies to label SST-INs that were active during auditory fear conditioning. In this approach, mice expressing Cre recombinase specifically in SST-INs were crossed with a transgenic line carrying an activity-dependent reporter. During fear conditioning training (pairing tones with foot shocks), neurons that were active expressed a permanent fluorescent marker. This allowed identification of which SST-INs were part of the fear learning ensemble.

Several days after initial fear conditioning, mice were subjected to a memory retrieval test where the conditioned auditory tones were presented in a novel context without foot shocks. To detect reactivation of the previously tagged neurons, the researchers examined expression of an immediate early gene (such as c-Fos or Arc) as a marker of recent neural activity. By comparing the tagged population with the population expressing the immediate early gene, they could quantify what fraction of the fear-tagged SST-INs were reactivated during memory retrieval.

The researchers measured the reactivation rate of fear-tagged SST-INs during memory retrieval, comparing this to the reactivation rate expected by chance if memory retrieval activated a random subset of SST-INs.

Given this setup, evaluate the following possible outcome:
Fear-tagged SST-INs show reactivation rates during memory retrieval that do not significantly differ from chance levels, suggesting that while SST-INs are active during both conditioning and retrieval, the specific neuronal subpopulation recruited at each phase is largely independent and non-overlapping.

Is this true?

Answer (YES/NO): NO